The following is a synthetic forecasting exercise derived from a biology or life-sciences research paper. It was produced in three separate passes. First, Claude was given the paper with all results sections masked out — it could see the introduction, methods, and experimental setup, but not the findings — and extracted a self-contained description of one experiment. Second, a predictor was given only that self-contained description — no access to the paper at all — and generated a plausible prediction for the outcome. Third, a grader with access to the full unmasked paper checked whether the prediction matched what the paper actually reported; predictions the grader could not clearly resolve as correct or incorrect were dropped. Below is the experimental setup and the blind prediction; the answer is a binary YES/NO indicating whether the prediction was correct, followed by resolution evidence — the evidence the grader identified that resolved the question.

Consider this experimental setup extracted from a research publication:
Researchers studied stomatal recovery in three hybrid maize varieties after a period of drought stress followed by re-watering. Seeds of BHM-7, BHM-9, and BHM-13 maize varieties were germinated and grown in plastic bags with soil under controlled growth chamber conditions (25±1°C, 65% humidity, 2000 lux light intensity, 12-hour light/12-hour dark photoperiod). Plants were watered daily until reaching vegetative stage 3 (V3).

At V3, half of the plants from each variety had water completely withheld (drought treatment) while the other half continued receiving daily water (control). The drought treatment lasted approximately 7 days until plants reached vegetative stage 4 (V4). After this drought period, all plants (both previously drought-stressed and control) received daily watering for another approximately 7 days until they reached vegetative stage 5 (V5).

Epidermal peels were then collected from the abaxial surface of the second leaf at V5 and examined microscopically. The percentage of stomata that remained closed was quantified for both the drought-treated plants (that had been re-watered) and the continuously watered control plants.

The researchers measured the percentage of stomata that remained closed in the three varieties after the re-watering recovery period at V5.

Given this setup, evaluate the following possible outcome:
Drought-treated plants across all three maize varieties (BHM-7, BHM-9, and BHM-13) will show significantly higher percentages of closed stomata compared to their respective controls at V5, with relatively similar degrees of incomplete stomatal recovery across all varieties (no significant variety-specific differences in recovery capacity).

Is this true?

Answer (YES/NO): NO